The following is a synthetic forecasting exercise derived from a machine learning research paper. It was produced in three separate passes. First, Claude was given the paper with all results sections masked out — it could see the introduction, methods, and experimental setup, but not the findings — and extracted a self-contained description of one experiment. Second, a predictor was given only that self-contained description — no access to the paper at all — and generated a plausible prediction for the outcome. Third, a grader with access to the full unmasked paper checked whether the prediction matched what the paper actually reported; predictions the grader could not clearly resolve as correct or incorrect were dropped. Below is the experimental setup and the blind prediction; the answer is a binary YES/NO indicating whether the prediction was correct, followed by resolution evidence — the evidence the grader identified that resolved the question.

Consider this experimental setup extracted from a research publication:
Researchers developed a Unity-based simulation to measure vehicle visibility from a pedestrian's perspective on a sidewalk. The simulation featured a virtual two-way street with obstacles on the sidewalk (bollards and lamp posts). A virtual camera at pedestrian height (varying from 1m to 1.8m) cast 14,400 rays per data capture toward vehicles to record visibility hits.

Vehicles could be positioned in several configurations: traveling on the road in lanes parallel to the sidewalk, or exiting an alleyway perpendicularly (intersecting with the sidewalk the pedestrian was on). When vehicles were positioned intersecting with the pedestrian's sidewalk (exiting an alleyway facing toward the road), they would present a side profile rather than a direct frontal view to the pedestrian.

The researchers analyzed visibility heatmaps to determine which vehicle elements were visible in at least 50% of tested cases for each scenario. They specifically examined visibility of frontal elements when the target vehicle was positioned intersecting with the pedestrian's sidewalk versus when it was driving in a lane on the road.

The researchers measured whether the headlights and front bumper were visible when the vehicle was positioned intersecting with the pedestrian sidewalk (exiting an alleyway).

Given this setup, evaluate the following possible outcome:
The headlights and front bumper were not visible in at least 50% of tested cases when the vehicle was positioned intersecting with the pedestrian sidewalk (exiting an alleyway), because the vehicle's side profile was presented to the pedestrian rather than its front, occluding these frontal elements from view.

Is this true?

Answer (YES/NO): YES